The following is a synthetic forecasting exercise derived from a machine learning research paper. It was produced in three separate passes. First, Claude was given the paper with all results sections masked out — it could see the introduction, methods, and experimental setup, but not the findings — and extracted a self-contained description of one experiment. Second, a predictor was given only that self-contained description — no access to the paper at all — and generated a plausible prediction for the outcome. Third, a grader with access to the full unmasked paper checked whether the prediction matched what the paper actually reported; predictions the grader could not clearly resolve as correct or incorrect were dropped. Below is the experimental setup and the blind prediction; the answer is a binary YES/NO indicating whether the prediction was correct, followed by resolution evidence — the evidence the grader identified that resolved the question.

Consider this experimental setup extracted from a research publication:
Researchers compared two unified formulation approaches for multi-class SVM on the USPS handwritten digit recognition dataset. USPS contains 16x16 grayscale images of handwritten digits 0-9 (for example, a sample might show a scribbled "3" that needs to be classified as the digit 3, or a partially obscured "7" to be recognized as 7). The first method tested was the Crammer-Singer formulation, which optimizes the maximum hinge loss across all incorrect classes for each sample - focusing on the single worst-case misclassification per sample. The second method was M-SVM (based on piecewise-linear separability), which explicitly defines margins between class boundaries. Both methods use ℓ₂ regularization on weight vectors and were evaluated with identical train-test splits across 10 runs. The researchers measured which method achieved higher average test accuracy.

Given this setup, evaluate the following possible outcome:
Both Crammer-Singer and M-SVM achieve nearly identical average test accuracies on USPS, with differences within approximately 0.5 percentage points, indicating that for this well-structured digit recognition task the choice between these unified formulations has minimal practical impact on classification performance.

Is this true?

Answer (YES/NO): NO